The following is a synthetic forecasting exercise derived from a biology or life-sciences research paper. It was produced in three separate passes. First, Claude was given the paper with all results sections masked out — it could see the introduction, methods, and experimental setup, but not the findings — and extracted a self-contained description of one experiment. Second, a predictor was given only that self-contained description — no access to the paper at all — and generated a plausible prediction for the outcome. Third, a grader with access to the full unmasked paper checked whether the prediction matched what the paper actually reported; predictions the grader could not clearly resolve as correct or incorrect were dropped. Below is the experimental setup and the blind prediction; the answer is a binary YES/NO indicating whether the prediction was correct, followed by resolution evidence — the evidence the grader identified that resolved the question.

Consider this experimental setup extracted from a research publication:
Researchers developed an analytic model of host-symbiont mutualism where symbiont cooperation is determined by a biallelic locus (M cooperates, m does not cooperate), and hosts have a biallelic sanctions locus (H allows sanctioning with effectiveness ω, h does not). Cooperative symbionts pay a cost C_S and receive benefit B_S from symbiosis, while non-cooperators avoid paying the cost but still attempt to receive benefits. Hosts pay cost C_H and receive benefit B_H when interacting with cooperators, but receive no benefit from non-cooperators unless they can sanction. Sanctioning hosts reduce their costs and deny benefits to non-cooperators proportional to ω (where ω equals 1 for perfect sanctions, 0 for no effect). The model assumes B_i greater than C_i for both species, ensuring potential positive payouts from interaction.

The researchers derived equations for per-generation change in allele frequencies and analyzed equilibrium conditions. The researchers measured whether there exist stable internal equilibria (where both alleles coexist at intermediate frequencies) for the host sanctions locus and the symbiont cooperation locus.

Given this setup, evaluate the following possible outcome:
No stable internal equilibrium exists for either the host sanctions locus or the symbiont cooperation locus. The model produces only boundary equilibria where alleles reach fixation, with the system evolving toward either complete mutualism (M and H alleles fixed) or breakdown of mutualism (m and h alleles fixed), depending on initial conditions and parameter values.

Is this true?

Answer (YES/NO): NO